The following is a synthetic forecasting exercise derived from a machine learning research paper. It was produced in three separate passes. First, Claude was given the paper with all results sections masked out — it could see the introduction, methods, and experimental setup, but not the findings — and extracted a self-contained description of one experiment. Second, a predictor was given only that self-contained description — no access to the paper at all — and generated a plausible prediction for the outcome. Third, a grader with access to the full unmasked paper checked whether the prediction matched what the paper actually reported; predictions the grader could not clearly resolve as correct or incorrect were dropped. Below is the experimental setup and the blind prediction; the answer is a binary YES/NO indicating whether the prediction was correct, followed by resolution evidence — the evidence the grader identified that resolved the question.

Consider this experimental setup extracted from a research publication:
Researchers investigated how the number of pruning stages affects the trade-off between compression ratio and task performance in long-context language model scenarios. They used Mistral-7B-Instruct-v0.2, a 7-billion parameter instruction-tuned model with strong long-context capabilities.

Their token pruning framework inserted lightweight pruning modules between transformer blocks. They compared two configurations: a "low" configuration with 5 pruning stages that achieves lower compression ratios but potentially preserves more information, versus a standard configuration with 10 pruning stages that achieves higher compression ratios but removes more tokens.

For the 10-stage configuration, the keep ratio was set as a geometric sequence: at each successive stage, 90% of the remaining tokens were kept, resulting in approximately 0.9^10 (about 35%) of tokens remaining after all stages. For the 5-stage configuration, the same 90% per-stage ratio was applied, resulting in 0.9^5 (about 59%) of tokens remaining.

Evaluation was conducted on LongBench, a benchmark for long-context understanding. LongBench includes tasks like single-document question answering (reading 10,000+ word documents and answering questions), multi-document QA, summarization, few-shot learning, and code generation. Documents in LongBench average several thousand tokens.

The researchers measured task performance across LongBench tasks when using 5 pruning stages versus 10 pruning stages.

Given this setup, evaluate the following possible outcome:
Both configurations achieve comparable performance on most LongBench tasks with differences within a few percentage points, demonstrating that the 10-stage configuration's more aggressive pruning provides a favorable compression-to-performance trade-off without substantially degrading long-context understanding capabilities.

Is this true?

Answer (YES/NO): NO